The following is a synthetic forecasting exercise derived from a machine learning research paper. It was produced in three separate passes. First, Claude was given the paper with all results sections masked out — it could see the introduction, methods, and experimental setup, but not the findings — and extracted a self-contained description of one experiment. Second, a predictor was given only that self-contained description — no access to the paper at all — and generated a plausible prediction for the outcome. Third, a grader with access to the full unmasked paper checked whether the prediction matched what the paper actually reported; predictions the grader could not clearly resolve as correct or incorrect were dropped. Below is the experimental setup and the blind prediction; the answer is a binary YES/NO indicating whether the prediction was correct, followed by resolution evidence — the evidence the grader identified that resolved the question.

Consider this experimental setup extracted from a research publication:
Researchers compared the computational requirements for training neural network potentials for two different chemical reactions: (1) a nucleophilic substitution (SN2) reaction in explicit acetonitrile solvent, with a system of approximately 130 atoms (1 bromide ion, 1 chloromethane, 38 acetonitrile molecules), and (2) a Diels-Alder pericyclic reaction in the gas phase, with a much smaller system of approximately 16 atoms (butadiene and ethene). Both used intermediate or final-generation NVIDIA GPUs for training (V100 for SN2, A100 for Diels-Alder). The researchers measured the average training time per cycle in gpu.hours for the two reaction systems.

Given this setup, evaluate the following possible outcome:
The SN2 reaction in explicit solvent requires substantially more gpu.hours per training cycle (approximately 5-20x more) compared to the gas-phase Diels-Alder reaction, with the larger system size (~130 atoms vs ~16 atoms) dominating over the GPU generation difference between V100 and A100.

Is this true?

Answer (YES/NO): NO